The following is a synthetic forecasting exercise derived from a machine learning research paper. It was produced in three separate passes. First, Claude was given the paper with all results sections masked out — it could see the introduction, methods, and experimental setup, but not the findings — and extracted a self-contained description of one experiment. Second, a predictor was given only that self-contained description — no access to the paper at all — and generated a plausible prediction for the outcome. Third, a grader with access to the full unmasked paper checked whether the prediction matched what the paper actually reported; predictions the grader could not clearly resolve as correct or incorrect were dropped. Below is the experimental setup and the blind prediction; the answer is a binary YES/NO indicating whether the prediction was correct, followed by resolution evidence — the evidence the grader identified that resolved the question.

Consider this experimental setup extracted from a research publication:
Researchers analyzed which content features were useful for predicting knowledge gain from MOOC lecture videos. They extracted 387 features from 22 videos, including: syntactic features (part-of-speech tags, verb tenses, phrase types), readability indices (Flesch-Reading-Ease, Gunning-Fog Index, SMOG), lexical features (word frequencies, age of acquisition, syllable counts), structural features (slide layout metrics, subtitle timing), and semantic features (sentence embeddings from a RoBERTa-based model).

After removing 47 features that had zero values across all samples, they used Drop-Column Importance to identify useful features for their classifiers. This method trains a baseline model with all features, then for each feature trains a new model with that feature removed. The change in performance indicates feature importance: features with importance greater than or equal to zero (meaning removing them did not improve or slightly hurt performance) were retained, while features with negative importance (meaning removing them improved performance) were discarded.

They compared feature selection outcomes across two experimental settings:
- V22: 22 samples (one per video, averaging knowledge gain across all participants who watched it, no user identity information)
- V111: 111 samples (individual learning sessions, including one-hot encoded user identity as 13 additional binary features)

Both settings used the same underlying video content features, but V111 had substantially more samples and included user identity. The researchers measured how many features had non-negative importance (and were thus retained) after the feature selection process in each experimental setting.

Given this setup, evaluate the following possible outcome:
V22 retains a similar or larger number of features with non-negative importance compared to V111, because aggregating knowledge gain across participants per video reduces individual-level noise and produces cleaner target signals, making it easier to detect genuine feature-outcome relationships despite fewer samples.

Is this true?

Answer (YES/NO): NO